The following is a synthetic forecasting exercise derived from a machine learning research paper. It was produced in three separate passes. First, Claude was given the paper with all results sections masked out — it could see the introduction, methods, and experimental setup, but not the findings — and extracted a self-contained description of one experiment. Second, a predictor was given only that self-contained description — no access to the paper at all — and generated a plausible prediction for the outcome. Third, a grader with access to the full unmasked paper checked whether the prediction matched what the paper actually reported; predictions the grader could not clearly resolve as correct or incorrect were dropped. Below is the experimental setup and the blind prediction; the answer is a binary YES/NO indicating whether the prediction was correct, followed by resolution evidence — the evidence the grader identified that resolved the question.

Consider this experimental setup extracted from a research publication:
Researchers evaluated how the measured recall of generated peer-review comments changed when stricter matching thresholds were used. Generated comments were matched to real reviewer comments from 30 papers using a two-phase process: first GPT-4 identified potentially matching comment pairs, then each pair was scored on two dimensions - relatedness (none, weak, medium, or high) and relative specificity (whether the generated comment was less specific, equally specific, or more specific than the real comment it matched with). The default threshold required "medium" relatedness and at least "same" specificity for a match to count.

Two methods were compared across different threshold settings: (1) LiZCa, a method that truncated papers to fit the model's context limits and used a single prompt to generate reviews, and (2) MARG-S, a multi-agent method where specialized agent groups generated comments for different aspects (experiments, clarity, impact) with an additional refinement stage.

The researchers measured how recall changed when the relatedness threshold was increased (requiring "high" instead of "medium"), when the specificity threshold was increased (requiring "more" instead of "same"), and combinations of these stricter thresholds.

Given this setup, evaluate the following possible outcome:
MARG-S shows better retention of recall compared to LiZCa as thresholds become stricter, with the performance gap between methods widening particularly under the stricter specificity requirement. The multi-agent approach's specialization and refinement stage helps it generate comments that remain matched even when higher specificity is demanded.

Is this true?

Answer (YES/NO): YES